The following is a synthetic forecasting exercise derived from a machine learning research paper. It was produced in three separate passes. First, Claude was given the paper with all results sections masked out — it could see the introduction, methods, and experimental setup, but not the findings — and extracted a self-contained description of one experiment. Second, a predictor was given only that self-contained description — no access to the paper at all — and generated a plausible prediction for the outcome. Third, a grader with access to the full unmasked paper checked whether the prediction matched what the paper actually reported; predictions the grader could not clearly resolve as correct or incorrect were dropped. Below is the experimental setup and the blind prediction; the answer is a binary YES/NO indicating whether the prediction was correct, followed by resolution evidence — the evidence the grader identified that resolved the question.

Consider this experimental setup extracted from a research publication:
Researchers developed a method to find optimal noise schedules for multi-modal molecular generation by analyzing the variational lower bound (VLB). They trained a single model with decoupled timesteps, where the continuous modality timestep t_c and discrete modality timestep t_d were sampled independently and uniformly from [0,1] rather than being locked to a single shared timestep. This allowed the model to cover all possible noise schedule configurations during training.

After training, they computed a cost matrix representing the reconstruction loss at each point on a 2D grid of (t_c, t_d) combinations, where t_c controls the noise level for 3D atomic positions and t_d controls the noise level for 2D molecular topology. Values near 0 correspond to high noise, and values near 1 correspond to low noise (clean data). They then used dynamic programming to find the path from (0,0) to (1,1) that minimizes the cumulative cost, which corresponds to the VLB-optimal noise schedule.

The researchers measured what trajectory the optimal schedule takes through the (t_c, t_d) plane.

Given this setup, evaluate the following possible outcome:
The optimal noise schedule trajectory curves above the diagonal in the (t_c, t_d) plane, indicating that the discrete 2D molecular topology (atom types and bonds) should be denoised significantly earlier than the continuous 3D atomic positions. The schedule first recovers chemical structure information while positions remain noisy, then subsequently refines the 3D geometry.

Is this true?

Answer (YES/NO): NO